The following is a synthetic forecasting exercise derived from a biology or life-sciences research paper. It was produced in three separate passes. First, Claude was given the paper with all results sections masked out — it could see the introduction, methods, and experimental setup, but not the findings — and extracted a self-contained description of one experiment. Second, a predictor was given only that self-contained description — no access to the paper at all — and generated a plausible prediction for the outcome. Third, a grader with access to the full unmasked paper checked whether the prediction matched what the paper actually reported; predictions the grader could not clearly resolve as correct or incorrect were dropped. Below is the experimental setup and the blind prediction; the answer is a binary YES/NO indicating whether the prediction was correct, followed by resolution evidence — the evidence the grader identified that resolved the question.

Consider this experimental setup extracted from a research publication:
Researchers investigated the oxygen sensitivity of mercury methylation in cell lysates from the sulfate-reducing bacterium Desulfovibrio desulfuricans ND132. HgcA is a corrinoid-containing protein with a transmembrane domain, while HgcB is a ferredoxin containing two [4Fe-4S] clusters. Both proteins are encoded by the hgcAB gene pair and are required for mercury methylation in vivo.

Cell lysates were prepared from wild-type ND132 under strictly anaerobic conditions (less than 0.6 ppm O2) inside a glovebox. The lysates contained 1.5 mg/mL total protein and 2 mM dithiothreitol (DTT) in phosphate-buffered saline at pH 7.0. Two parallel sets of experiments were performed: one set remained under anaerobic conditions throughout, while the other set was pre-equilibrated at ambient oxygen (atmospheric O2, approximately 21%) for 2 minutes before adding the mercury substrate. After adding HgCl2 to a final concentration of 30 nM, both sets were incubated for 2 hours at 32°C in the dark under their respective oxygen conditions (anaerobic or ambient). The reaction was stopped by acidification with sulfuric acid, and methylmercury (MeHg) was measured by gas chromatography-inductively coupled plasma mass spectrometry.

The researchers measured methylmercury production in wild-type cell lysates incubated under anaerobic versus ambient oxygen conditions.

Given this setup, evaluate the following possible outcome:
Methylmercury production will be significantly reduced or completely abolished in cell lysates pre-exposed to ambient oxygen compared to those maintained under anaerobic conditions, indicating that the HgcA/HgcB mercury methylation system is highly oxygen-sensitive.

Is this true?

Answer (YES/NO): YES